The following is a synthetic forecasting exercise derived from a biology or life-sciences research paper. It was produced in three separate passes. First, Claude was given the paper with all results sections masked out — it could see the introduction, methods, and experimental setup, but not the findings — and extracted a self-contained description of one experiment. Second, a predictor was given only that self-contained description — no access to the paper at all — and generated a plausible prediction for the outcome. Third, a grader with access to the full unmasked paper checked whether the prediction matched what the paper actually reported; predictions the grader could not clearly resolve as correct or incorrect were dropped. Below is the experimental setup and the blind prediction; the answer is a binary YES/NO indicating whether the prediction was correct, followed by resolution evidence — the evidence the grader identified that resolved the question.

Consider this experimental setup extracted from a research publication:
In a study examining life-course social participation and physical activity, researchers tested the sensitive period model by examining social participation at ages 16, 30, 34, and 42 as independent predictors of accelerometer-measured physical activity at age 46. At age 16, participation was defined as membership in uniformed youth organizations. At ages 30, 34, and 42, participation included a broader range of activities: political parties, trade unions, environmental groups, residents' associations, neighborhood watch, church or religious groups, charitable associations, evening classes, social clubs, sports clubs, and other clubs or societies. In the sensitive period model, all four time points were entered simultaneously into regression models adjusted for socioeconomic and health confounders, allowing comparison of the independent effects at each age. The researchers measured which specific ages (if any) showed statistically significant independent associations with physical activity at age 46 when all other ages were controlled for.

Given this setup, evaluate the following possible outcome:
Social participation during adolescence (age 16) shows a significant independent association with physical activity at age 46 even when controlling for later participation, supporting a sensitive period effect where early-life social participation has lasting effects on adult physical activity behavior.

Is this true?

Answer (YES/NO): NO